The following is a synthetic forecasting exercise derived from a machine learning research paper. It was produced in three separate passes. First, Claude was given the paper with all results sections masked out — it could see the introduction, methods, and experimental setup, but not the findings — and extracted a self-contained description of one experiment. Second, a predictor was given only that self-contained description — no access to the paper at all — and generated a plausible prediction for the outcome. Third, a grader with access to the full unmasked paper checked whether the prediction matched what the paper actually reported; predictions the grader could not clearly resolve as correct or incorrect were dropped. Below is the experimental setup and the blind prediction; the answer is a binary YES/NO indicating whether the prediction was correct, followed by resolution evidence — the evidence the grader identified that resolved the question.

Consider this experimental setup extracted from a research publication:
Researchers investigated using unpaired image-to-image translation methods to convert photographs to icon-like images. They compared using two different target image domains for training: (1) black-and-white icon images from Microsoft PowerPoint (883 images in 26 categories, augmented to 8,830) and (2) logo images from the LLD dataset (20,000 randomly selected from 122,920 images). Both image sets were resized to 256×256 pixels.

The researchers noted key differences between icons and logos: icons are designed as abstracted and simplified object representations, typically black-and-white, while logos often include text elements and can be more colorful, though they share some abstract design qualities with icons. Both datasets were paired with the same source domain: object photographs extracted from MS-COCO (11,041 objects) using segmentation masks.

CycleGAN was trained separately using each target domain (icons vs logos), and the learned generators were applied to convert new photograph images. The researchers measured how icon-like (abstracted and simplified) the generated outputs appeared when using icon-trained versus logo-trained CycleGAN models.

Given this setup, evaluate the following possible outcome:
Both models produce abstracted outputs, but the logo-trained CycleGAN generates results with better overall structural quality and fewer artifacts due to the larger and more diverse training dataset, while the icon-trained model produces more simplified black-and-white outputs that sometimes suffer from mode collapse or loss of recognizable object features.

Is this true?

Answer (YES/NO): NO